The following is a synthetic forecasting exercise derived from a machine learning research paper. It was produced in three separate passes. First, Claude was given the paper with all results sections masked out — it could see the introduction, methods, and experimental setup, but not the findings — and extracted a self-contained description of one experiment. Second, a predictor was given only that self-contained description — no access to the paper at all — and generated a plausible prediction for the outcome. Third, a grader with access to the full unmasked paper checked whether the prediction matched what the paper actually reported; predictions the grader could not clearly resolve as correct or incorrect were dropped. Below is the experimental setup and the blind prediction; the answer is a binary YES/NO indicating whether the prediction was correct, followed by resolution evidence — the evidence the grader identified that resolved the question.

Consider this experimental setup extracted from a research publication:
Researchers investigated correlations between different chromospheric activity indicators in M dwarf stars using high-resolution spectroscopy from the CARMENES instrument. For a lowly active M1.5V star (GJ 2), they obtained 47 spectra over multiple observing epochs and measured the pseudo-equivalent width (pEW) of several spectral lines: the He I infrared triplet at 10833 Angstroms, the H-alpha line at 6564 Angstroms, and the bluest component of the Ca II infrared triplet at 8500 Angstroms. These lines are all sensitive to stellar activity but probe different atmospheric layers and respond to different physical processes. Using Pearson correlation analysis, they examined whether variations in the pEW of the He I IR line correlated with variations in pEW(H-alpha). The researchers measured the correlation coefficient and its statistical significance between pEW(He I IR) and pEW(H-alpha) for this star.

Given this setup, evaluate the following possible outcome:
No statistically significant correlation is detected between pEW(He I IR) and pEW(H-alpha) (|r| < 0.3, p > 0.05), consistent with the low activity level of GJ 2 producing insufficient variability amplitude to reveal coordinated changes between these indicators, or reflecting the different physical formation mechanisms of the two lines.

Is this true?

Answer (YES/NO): YES